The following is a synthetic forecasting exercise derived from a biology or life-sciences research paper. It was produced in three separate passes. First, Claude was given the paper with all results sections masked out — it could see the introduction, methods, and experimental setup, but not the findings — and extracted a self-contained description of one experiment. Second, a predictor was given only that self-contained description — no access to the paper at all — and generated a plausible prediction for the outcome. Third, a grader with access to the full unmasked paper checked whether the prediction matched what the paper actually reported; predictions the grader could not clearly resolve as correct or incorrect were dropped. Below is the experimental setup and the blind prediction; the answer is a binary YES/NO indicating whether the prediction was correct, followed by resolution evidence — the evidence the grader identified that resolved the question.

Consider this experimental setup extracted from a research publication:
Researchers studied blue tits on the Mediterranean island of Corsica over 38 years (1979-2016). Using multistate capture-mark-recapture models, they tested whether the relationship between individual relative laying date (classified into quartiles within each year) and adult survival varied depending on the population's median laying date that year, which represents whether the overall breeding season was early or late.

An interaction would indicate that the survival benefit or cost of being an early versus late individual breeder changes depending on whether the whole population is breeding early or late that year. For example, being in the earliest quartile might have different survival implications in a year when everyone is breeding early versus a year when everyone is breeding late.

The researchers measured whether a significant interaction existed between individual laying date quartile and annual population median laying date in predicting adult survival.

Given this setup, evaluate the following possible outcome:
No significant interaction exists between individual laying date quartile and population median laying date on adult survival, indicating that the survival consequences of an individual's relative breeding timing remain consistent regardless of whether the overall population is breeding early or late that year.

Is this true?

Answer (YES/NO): NO